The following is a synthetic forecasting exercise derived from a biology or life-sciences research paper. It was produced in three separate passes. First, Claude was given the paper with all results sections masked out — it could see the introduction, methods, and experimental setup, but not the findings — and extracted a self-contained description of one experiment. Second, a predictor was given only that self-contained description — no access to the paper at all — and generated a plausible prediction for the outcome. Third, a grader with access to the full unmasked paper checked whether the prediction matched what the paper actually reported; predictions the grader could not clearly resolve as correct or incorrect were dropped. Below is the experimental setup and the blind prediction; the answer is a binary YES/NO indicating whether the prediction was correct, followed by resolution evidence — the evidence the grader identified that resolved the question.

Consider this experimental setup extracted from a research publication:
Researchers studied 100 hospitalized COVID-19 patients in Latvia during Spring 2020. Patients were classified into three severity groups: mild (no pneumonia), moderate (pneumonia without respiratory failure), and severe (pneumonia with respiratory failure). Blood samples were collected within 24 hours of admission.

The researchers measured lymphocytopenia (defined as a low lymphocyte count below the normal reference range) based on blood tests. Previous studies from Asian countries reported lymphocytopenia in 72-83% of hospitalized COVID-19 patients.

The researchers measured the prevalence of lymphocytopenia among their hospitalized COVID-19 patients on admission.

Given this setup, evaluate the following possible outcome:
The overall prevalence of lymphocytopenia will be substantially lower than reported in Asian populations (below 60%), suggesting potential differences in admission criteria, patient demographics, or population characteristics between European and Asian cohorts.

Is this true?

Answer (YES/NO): YES